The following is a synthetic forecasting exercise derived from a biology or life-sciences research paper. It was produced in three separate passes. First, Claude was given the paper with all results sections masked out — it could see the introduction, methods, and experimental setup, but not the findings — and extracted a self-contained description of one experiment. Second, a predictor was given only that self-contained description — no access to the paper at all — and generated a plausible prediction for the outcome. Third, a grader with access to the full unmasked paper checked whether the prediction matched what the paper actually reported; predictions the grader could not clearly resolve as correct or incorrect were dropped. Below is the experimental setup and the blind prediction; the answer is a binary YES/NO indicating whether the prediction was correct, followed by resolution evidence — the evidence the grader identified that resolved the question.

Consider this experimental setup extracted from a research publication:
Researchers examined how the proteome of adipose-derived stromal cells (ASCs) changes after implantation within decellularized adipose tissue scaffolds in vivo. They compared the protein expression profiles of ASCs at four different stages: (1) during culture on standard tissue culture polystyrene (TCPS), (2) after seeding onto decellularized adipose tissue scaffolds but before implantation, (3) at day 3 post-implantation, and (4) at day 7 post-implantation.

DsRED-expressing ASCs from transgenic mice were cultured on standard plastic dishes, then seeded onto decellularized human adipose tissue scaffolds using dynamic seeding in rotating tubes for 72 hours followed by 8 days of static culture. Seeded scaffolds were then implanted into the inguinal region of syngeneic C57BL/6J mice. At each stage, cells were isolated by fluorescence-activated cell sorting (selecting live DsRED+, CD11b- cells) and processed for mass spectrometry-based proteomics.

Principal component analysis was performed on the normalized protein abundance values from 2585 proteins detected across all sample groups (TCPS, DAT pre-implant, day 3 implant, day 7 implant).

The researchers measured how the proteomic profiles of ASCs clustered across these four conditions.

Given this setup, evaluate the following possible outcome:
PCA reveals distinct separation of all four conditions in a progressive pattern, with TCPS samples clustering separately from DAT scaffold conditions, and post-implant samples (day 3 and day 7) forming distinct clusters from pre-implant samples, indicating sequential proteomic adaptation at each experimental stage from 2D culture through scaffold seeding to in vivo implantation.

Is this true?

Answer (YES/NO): NO